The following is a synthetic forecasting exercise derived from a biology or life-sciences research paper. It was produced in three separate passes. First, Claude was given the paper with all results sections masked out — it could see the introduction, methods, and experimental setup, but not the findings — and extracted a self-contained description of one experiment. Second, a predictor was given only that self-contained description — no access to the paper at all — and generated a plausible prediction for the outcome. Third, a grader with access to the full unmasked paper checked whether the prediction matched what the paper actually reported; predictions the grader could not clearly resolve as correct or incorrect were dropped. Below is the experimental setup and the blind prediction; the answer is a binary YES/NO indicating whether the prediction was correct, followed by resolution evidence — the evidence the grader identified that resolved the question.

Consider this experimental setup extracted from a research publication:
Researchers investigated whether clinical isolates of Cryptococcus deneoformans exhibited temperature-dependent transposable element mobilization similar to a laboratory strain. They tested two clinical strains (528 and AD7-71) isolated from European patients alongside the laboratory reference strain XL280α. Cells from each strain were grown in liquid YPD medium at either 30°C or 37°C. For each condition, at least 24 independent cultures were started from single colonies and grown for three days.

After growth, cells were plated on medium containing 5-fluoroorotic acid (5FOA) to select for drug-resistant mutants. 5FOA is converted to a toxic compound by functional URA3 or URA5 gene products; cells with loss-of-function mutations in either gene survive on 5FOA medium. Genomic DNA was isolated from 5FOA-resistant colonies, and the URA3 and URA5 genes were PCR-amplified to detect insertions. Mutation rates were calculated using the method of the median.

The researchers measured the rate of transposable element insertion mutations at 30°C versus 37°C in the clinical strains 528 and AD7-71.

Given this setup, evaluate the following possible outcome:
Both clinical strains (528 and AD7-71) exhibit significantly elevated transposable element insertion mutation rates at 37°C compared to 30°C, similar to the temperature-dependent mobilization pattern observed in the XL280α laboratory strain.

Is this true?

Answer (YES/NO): NO